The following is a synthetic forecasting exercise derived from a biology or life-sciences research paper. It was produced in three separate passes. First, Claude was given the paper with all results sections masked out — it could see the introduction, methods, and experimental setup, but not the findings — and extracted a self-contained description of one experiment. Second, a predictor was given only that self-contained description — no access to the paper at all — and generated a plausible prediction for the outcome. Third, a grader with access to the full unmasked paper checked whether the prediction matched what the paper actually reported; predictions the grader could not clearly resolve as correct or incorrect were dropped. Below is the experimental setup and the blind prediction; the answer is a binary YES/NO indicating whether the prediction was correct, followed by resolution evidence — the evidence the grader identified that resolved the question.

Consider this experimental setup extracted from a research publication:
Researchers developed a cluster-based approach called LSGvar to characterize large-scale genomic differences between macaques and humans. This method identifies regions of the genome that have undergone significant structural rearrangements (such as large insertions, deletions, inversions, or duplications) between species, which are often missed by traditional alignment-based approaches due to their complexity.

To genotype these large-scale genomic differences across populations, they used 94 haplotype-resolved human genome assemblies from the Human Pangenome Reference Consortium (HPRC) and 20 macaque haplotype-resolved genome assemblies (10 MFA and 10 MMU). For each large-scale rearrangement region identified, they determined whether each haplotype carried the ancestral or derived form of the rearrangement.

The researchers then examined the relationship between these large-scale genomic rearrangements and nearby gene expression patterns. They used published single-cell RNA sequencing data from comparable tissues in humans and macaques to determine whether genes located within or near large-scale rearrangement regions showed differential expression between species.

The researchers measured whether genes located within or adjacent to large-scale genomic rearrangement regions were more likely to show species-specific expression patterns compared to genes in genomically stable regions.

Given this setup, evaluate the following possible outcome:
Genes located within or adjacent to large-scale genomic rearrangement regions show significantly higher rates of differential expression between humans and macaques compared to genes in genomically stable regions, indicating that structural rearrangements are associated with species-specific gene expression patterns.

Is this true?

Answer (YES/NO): NO